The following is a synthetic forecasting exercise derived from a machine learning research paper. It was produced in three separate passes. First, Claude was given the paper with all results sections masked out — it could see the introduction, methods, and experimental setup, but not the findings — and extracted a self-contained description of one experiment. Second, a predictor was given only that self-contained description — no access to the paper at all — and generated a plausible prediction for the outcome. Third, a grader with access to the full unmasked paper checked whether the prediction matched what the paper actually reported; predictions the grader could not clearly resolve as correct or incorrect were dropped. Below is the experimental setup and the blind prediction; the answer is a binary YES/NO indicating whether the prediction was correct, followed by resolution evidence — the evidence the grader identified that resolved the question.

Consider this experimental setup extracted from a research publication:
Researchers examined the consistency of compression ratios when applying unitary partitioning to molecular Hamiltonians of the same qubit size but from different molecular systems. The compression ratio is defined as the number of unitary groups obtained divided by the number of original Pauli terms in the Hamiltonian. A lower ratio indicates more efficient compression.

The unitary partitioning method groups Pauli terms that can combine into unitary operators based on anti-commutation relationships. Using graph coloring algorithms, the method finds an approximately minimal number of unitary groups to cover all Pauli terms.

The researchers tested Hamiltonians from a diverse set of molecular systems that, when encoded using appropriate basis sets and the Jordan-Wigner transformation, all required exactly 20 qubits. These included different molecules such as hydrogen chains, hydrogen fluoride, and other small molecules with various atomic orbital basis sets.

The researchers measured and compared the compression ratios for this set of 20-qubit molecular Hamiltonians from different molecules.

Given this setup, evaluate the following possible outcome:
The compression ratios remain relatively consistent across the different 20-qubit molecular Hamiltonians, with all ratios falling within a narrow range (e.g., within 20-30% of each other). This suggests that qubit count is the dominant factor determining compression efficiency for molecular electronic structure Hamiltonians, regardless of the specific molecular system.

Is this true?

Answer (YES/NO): YES